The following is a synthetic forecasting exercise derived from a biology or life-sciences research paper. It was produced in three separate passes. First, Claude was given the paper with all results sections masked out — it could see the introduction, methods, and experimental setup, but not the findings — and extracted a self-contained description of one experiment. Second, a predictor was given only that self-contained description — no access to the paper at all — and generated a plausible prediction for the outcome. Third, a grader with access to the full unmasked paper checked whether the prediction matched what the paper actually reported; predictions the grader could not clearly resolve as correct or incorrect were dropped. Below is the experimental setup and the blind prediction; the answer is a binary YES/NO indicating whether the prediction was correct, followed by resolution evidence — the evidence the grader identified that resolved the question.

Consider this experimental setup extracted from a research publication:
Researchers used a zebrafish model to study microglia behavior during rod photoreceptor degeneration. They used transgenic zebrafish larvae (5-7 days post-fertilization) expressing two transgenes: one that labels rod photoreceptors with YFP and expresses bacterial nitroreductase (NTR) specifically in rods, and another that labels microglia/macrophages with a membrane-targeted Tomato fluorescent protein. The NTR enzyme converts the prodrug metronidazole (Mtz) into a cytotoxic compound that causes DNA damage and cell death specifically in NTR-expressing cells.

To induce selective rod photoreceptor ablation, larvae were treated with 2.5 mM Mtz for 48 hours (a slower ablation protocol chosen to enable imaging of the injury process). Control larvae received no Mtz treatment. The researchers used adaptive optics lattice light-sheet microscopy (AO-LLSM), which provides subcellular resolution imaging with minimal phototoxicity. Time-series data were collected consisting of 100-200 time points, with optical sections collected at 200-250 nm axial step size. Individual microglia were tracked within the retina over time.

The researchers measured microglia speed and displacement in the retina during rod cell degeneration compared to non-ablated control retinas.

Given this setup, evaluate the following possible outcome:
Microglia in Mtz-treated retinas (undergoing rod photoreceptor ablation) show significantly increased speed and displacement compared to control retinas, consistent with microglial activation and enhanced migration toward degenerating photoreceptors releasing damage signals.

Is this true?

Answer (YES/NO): YES